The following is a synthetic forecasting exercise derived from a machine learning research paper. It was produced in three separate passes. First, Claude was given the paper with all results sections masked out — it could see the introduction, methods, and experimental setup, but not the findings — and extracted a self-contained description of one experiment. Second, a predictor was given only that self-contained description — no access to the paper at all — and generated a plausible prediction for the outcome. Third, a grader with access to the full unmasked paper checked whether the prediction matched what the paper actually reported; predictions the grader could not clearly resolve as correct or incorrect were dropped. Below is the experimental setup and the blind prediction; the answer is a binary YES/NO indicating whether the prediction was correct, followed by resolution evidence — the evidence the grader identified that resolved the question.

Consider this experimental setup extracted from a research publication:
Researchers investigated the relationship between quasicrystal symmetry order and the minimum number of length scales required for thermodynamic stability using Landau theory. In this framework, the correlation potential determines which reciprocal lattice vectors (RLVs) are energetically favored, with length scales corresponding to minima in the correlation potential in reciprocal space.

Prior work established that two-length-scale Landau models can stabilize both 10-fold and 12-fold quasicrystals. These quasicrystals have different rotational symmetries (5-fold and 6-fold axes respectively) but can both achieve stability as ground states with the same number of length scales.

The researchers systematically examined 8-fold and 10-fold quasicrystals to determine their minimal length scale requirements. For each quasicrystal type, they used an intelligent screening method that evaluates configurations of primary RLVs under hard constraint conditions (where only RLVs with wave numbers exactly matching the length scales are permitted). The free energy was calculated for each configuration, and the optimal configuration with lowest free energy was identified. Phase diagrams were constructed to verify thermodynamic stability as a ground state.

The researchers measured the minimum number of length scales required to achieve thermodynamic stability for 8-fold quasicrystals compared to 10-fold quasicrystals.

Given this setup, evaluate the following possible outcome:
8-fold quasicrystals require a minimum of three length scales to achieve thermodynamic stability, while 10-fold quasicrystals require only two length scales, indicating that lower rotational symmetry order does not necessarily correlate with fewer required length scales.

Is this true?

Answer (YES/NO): YES